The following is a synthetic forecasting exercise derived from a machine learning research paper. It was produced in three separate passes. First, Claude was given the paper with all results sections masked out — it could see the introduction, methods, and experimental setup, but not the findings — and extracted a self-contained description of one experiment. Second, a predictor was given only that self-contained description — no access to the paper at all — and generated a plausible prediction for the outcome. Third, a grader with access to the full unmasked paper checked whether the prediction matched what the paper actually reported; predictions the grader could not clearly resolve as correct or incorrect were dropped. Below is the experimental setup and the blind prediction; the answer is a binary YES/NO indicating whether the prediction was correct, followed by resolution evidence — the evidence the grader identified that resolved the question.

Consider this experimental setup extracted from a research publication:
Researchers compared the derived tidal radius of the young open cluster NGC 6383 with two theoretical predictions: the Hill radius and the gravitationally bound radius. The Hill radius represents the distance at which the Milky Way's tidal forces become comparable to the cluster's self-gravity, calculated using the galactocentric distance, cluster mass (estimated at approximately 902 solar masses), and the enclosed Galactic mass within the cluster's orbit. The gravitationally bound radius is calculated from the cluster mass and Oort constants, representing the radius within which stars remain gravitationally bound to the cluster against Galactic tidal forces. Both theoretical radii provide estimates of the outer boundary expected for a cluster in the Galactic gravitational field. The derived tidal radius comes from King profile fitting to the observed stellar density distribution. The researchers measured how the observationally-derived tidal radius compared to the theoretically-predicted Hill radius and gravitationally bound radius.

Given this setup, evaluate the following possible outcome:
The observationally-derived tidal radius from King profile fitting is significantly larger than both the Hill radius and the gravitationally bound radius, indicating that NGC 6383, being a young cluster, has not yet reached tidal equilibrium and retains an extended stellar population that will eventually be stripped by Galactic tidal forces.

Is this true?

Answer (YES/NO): NO